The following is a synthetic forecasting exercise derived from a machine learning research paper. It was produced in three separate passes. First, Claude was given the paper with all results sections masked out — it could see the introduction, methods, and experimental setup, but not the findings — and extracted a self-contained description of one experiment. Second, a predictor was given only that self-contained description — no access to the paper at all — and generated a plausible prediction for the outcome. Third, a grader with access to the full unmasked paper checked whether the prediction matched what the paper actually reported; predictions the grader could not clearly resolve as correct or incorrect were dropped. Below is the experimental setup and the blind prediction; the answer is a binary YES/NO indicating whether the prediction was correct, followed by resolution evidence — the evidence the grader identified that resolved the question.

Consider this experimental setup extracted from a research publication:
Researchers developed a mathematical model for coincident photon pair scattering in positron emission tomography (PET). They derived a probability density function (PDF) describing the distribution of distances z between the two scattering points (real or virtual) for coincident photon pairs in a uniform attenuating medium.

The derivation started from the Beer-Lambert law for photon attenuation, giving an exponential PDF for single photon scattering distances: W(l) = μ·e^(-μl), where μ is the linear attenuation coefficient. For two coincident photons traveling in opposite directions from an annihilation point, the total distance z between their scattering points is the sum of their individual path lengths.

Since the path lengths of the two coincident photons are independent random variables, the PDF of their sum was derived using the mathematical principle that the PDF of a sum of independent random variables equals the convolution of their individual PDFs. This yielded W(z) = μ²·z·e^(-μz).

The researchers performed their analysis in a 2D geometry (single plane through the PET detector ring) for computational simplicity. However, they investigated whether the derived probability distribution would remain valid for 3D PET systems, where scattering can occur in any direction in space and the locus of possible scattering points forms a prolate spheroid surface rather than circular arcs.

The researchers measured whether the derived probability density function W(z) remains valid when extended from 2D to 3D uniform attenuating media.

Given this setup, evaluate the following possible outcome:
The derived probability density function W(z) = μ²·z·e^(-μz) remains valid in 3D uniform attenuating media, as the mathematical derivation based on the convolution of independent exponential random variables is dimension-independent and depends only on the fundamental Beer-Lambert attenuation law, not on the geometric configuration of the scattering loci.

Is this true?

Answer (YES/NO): YES